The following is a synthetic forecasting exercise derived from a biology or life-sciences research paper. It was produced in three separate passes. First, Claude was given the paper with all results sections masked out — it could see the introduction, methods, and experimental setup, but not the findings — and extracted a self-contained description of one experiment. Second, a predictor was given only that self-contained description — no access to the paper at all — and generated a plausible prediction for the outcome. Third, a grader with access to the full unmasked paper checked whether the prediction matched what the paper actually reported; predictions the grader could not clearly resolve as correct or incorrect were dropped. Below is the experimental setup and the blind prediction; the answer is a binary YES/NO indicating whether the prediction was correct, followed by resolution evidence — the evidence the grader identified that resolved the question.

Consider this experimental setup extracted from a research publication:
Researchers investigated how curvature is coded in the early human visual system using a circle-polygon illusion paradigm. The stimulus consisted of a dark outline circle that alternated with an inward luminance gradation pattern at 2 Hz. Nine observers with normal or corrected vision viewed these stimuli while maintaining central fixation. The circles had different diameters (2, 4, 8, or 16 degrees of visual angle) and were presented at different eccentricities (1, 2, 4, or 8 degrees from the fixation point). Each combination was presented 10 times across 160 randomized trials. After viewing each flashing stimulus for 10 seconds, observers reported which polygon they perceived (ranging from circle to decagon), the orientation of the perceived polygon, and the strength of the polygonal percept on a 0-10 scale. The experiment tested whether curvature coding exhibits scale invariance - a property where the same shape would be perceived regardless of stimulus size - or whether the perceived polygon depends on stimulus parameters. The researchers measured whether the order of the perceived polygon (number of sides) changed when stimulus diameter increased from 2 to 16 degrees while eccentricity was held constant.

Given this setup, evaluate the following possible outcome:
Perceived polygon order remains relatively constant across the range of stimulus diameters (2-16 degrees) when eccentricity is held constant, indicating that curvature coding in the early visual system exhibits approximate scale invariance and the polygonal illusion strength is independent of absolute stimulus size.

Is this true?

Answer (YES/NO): NO